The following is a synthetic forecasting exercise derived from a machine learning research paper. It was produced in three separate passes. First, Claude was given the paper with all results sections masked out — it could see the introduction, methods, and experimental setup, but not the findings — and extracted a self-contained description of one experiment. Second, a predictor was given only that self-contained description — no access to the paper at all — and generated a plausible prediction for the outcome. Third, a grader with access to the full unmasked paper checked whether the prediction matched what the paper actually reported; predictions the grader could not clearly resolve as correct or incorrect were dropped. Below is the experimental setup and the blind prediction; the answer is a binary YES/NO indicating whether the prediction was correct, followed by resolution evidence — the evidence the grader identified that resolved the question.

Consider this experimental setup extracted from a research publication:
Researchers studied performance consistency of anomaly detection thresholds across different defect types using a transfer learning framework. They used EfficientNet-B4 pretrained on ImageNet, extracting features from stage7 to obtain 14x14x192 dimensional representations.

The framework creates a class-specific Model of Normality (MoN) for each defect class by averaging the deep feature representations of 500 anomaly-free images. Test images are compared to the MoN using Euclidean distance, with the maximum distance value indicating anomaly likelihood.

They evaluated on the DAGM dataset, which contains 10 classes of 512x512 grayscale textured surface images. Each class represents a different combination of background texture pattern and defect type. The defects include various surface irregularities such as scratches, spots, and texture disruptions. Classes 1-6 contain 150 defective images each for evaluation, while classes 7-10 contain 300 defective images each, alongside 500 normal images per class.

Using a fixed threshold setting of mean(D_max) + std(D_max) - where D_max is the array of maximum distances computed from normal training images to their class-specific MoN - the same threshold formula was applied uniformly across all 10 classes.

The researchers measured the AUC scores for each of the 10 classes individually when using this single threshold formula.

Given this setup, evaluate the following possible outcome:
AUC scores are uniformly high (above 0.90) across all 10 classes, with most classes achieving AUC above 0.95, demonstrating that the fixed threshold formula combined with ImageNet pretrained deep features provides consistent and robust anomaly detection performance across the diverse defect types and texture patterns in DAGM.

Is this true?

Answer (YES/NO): NO